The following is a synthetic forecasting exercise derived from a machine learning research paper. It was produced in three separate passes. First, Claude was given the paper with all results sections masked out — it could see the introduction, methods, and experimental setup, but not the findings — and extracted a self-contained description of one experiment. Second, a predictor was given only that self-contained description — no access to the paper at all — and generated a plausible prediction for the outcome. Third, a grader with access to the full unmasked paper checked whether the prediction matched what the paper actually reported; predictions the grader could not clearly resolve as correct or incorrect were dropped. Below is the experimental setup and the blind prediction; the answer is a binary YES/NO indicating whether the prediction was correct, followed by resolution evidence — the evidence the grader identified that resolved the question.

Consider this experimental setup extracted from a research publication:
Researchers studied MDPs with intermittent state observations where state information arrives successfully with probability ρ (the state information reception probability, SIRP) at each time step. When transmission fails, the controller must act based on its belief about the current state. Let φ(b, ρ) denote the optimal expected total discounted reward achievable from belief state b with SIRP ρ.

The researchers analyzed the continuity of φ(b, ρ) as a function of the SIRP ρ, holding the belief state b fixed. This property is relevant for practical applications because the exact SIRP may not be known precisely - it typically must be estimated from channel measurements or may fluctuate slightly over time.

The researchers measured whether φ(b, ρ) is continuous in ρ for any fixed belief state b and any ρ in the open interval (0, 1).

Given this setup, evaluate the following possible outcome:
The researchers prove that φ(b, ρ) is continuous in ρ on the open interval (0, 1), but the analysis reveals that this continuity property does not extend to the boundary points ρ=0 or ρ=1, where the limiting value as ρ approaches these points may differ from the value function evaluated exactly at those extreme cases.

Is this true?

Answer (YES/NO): NO